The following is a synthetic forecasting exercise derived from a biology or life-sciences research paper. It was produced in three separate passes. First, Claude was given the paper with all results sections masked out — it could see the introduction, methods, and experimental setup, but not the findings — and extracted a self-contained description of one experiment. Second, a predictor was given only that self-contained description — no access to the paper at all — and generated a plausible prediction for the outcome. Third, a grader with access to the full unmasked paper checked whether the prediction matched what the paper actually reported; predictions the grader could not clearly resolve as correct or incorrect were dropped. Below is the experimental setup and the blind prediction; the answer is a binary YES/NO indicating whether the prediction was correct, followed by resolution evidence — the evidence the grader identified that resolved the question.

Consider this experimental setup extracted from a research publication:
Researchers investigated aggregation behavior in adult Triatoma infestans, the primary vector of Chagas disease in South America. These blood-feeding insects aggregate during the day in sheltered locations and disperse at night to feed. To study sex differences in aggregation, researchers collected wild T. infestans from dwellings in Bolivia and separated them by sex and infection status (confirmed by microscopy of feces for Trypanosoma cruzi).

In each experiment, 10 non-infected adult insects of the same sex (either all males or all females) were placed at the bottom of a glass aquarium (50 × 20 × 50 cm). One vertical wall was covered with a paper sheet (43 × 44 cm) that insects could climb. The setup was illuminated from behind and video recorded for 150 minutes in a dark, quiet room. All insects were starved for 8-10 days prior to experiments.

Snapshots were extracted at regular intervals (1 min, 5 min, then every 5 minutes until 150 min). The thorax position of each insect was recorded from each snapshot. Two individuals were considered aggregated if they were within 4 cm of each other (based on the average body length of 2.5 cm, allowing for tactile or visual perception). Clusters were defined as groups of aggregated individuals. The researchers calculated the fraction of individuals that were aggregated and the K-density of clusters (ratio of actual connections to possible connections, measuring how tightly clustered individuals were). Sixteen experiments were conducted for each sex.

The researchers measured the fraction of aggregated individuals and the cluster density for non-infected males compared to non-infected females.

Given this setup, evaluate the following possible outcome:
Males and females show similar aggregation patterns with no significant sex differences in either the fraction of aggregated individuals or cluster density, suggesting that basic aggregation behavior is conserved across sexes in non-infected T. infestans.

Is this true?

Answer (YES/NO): NO